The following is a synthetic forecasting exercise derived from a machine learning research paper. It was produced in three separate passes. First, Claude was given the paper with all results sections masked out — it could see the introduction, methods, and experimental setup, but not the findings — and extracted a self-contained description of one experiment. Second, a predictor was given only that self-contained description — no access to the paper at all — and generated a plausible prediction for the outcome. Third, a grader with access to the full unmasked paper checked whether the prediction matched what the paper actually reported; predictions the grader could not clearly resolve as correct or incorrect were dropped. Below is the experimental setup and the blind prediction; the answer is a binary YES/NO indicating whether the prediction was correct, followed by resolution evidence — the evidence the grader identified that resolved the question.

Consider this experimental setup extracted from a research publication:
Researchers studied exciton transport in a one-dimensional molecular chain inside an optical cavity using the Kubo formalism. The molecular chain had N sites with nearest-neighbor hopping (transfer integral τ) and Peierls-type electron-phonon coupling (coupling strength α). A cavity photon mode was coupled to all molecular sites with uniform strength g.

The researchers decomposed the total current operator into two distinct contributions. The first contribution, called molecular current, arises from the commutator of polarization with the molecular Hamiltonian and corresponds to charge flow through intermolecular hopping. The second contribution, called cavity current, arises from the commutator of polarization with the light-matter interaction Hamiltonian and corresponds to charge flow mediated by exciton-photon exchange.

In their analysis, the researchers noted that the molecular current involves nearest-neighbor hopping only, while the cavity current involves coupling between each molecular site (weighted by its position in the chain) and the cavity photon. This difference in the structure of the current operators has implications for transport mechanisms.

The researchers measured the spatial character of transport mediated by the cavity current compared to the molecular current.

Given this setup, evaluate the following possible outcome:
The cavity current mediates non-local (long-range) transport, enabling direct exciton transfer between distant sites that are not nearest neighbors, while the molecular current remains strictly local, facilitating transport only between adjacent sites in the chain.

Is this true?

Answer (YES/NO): YES